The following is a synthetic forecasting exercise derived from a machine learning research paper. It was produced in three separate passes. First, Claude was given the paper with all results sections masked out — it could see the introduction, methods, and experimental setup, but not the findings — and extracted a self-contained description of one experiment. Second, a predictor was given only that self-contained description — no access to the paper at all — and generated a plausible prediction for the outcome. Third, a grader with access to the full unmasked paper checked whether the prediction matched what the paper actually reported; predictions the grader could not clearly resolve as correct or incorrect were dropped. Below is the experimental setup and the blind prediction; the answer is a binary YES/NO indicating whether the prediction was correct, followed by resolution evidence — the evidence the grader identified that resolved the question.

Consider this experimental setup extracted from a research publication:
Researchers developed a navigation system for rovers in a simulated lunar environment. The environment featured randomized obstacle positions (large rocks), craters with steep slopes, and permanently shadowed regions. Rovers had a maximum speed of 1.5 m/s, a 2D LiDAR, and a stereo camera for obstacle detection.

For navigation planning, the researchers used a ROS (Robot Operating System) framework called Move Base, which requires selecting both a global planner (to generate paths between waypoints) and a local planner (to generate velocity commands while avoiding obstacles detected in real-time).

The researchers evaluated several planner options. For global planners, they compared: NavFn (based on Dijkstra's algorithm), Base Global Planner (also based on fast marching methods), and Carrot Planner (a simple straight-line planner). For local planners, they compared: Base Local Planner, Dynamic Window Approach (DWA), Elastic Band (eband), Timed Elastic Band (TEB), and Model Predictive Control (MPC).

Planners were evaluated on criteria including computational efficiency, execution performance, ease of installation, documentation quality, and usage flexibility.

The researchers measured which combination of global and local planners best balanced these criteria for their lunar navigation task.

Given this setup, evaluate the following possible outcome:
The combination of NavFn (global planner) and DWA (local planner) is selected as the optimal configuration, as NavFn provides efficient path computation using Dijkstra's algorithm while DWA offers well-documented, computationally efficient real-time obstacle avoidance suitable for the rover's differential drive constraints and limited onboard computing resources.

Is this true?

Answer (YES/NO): NO